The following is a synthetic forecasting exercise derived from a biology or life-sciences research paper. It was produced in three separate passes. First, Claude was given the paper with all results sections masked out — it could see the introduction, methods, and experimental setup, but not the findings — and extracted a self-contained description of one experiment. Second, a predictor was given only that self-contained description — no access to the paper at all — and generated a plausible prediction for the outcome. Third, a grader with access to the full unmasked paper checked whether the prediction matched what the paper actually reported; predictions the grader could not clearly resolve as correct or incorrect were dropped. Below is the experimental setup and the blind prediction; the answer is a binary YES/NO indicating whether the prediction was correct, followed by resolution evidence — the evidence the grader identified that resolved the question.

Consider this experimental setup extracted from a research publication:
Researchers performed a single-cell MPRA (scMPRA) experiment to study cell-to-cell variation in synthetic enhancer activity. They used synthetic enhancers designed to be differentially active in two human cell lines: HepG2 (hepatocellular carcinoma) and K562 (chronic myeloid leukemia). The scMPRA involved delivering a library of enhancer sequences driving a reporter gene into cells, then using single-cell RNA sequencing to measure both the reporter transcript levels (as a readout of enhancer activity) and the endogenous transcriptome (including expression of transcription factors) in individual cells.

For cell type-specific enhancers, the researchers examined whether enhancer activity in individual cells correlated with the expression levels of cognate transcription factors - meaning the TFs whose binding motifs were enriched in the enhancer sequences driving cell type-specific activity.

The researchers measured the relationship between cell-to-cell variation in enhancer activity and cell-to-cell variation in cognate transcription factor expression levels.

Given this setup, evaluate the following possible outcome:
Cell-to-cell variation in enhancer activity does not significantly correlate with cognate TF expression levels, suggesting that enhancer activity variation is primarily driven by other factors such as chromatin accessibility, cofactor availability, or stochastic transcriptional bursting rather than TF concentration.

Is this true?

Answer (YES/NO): NO